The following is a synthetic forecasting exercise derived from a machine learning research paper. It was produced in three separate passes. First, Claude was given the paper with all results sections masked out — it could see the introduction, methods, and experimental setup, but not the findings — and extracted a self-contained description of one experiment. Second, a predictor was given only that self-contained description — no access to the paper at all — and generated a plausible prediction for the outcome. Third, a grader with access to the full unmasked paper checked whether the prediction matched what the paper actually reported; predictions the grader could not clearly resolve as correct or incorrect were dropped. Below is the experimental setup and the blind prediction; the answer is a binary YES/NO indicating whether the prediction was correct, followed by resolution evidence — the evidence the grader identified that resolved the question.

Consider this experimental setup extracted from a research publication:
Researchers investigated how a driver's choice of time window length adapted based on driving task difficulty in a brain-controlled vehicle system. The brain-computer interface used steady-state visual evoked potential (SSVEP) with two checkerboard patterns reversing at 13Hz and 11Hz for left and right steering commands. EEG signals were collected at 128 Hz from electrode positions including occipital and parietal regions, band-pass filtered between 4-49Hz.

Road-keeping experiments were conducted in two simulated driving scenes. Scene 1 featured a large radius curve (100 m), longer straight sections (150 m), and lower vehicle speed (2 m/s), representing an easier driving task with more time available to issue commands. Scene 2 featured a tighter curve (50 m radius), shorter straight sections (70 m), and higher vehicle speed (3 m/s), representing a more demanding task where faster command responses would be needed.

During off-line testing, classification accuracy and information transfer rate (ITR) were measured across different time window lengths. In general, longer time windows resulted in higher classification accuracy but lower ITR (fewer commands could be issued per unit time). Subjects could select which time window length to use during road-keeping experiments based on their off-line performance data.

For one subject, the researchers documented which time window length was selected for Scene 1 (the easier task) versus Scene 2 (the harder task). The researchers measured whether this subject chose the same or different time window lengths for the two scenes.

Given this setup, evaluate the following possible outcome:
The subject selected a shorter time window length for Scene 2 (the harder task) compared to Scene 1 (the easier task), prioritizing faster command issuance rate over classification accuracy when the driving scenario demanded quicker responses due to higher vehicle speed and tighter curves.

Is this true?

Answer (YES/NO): YES